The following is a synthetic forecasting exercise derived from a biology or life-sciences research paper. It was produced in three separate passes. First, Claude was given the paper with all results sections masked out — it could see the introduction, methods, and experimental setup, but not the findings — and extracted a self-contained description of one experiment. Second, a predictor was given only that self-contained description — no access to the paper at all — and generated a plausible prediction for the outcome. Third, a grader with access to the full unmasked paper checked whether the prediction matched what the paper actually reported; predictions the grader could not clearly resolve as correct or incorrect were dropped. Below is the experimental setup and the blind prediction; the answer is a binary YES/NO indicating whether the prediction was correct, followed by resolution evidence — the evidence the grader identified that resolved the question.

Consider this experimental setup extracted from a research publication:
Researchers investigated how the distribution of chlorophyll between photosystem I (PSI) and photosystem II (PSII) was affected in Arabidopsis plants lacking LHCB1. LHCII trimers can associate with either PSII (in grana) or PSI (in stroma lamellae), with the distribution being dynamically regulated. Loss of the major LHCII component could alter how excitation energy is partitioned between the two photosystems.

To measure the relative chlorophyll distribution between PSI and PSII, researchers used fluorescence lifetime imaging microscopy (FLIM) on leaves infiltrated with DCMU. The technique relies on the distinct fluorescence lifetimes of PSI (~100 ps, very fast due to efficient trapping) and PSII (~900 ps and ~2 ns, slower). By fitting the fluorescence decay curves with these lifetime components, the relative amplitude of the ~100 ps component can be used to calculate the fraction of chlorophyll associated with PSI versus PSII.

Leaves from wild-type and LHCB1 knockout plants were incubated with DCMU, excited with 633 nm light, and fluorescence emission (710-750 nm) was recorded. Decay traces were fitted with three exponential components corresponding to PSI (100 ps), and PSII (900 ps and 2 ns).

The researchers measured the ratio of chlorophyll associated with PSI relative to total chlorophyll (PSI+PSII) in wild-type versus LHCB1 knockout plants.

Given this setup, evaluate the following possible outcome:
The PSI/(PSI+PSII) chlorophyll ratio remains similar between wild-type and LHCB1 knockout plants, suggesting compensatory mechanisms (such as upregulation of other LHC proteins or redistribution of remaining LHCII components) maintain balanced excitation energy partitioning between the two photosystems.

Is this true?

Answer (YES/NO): NO